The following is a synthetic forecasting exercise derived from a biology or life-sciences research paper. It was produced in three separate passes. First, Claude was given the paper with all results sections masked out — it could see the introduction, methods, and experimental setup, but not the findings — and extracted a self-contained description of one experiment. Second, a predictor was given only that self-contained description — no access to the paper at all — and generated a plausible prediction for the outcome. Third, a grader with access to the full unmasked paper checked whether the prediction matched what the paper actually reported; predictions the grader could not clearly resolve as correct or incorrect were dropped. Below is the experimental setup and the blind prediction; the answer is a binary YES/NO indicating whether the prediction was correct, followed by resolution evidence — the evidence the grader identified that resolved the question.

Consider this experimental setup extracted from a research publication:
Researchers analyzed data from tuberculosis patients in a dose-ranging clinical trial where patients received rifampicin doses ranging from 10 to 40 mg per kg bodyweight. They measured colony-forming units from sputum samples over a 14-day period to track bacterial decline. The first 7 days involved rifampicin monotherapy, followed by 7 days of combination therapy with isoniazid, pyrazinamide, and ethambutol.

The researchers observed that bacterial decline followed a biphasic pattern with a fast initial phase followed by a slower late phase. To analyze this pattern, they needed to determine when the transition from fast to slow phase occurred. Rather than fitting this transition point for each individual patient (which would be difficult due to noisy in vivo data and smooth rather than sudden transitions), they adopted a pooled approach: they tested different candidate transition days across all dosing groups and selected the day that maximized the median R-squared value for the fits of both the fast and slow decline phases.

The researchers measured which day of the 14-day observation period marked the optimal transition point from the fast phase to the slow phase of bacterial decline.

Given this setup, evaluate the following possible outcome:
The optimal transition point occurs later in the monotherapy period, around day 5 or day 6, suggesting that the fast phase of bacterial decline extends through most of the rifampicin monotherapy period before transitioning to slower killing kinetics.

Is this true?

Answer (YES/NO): NO